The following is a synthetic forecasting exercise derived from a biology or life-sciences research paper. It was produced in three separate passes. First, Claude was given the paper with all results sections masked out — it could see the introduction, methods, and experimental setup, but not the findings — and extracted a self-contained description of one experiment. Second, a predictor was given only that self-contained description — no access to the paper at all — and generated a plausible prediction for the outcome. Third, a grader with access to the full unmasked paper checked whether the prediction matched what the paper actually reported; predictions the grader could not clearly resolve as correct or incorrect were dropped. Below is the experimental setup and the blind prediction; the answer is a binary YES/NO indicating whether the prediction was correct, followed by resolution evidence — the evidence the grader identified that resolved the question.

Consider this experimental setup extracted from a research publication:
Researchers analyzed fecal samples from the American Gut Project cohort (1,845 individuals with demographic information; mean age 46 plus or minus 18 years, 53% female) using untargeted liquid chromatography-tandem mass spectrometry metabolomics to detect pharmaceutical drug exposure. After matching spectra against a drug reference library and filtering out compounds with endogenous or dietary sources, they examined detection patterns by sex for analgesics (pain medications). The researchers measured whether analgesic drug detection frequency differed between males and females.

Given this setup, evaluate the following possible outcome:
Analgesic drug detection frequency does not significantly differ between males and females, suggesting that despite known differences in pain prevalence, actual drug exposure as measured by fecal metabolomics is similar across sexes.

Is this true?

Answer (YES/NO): NO